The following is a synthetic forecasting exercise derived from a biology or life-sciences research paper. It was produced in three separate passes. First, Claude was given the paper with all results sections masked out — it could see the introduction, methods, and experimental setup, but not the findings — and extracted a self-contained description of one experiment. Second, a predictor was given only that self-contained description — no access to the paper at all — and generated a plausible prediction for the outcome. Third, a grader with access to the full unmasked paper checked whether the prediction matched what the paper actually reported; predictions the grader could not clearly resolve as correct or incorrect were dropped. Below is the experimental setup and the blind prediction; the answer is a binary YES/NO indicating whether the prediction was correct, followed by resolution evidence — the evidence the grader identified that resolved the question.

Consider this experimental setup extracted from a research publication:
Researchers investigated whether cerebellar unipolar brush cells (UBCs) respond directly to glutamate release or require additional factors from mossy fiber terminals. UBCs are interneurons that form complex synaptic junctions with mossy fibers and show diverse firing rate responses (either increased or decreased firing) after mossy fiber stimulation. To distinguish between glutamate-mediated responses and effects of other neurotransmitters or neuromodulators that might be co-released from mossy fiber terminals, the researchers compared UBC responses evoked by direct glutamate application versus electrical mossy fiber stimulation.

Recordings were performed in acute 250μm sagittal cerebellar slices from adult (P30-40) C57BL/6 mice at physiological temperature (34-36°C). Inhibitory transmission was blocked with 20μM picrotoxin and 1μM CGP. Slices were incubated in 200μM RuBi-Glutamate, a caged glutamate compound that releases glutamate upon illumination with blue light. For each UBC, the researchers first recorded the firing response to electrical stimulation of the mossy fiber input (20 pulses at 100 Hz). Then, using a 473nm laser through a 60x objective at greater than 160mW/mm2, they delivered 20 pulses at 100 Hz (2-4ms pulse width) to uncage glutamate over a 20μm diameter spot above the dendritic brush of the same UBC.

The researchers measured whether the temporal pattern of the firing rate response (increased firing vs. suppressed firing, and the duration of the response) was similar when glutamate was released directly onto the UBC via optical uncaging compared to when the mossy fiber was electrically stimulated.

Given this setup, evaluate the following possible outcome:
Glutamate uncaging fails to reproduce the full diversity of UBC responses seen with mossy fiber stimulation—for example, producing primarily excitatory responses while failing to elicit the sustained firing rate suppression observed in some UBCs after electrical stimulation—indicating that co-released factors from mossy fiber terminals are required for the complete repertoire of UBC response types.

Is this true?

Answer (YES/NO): NO